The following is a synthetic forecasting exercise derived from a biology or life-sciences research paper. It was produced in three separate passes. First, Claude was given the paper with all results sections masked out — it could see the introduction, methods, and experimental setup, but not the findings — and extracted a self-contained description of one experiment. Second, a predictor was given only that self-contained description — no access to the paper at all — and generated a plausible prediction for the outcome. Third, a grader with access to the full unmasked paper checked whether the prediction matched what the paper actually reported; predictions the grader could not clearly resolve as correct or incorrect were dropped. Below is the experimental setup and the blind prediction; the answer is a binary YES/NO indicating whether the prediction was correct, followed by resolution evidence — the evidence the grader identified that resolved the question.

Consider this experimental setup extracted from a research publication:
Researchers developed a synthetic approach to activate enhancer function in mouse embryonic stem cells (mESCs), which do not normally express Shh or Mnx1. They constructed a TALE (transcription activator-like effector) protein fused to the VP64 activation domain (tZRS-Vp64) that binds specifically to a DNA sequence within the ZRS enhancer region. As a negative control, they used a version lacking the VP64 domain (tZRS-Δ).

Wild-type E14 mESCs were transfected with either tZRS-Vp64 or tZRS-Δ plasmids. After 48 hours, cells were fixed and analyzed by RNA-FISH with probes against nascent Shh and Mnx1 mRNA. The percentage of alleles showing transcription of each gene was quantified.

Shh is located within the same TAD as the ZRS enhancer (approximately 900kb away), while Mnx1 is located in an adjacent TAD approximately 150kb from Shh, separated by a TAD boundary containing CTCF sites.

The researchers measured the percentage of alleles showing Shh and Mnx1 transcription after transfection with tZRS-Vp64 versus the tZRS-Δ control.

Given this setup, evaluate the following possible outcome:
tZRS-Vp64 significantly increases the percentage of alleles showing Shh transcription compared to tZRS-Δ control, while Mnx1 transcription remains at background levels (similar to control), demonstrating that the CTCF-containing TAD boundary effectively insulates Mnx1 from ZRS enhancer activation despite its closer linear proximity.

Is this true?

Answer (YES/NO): NO